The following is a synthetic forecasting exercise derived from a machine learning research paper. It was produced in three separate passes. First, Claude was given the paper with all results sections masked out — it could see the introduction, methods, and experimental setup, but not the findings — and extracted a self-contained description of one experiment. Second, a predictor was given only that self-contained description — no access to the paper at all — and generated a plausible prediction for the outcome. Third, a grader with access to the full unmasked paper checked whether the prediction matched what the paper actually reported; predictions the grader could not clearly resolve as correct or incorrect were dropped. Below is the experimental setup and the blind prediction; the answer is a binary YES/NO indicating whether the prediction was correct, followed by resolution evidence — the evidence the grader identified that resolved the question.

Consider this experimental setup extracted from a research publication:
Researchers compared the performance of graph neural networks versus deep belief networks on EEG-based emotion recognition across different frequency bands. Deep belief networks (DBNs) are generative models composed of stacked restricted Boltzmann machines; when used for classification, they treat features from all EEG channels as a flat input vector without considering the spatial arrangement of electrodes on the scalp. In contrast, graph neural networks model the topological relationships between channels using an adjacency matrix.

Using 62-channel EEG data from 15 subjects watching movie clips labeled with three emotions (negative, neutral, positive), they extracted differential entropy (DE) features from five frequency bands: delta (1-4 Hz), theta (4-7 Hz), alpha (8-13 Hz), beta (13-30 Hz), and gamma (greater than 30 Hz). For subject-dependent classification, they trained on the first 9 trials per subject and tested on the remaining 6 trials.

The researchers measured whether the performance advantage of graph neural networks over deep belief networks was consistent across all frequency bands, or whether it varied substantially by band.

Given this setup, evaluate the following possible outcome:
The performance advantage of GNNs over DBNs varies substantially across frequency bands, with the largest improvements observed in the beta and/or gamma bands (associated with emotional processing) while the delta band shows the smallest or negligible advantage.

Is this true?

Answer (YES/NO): NO